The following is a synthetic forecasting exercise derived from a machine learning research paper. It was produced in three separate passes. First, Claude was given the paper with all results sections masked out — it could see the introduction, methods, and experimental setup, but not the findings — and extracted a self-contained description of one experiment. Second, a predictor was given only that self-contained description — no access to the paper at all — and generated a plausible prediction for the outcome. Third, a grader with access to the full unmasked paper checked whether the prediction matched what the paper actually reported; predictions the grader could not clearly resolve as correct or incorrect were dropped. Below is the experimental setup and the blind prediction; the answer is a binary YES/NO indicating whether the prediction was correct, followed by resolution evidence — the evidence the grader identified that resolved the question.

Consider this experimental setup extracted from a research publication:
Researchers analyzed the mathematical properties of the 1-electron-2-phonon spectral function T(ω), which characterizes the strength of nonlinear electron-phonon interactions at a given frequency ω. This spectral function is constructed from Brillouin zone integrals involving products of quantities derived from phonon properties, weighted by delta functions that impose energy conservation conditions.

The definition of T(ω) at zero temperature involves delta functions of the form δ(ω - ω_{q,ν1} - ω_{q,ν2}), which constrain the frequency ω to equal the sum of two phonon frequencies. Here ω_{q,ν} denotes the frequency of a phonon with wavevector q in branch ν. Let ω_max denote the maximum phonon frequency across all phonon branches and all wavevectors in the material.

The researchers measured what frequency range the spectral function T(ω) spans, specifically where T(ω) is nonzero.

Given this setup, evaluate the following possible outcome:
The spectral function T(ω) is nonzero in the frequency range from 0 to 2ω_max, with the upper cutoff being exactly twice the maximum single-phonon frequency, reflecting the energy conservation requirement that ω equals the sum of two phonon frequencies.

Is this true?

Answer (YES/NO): NO